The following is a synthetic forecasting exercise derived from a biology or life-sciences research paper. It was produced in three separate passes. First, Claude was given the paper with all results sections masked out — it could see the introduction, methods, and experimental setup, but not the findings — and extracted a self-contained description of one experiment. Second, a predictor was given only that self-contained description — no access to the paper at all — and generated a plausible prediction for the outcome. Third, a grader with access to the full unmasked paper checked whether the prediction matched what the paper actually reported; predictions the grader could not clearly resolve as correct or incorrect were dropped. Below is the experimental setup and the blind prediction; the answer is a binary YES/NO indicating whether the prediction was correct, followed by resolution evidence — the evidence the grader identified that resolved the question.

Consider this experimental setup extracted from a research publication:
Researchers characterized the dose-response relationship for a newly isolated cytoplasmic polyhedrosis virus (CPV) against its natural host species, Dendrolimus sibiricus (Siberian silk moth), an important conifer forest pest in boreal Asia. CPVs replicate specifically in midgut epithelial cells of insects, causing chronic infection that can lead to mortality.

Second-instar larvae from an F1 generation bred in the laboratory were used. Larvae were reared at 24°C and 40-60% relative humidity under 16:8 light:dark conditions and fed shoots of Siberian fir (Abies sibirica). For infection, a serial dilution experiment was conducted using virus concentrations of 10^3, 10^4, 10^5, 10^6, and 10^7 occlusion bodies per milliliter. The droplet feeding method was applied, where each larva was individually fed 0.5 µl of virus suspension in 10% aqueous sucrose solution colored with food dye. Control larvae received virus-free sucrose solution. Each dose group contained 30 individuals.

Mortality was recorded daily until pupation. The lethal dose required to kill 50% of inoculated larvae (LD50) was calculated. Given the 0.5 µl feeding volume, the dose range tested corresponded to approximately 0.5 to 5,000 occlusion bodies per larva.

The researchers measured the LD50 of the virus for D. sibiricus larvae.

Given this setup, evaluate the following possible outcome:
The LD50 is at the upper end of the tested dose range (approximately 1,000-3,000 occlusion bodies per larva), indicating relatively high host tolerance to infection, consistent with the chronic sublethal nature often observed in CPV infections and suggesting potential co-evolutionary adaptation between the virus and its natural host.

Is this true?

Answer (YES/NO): NO